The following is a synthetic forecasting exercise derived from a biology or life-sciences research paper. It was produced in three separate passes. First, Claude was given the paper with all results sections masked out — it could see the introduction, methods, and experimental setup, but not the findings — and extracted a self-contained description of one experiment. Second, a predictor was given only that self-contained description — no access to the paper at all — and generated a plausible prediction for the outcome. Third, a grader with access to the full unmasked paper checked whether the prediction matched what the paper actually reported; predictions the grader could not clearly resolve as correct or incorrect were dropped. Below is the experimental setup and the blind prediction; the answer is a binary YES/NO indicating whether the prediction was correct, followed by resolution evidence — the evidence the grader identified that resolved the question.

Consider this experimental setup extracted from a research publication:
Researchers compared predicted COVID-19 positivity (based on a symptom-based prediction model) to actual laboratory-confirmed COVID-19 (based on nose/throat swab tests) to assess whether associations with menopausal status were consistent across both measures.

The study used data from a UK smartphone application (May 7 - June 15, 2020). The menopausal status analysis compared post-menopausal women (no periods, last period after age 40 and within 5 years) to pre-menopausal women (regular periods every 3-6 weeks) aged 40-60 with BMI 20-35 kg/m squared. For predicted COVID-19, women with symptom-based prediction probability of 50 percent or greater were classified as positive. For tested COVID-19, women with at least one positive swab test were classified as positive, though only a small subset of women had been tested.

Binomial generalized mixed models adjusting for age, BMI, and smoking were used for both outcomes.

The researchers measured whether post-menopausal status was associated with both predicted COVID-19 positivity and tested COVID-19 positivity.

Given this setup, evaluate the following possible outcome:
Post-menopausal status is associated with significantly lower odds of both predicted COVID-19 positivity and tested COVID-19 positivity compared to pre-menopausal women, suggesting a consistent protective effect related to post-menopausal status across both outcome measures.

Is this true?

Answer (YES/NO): NO